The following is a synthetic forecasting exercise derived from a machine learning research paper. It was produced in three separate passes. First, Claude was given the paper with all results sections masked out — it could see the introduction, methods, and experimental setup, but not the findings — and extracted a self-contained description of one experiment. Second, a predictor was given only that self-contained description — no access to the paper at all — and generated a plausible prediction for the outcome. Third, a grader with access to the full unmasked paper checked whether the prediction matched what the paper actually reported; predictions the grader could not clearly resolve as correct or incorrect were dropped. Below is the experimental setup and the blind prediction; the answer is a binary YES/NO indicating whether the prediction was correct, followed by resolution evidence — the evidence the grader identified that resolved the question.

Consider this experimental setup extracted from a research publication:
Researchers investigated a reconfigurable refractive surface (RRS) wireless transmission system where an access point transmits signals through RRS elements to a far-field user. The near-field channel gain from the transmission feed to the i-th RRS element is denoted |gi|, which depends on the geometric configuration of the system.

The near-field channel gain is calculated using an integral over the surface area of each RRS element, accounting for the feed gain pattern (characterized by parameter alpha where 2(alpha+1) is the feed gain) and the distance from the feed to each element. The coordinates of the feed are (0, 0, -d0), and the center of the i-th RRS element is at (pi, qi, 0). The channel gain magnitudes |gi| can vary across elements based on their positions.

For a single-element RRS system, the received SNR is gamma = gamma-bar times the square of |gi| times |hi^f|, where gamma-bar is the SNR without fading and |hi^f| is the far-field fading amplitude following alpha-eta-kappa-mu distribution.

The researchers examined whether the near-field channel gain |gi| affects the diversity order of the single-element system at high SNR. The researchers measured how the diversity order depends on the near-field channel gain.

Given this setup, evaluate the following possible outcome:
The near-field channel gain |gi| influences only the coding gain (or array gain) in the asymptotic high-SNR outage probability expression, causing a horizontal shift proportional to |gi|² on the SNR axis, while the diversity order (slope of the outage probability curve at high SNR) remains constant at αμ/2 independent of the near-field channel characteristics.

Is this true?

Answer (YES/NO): YES